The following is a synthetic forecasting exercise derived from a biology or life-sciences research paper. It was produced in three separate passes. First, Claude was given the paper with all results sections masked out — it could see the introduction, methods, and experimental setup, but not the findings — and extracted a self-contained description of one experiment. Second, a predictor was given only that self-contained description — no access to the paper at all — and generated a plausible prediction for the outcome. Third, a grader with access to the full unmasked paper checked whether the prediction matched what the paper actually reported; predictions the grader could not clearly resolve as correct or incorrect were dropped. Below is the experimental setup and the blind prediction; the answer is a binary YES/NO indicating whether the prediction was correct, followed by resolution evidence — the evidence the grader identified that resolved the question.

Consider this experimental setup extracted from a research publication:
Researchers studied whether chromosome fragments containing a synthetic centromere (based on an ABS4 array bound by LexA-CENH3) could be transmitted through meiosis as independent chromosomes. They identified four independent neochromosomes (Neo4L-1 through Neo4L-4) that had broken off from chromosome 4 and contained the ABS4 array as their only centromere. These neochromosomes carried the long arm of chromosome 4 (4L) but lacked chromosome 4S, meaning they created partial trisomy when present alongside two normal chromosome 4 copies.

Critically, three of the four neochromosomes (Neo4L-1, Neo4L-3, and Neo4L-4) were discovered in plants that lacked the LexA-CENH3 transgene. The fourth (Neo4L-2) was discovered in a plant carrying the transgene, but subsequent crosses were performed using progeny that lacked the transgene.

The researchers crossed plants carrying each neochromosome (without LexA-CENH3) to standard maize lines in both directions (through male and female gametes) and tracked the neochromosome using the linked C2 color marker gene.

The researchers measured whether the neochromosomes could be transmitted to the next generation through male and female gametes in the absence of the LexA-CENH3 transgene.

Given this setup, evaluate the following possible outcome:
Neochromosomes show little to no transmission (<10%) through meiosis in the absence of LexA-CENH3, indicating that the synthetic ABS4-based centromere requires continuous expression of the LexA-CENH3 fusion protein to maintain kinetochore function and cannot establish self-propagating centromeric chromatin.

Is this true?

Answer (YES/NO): NO